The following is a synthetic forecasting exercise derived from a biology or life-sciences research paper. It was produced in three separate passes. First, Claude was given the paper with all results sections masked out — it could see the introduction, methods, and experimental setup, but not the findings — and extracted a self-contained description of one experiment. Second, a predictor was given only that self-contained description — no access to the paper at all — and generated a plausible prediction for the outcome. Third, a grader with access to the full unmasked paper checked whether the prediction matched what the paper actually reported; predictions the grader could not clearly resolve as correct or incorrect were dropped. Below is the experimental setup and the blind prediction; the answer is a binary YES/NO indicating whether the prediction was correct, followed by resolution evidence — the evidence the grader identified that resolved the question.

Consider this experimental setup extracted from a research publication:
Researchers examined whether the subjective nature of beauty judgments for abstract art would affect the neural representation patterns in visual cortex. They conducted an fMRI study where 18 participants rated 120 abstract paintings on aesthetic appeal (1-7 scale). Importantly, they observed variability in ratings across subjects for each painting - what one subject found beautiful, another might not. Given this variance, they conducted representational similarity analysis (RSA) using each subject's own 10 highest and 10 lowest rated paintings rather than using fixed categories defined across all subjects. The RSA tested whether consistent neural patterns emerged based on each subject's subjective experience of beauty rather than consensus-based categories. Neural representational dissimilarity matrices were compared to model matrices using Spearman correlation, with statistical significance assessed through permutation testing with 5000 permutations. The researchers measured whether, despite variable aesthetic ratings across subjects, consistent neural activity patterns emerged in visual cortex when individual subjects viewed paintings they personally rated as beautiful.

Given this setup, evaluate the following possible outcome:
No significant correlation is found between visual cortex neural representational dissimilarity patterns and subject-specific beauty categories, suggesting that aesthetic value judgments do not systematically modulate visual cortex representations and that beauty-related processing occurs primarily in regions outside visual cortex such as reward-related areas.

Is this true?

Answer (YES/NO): NO